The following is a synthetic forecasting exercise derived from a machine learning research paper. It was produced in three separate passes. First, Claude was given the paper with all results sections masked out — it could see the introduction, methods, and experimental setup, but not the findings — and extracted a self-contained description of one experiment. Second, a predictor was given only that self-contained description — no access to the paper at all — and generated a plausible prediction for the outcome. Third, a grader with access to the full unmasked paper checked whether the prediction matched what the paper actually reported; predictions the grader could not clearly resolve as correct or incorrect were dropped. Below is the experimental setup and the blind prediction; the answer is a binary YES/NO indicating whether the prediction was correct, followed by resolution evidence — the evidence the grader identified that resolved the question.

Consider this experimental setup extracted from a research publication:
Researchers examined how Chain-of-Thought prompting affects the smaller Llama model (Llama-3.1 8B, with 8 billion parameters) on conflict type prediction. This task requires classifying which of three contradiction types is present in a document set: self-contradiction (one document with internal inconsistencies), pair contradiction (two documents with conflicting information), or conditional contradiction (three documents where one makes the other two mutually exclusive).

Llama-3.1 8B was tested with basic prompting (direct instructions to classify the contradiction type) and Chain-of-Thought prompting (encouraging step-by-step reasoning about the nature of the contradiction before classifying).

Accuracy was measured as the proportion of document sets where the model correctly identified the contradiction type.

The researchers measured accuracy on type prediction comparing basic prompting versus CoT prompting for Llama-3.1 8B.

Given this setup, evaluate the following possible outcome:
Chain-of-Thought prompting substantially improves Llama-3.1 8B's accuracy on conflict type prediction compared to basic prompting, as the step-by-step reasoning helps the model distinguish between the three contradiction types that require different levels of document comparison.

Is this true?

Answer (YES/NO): NO